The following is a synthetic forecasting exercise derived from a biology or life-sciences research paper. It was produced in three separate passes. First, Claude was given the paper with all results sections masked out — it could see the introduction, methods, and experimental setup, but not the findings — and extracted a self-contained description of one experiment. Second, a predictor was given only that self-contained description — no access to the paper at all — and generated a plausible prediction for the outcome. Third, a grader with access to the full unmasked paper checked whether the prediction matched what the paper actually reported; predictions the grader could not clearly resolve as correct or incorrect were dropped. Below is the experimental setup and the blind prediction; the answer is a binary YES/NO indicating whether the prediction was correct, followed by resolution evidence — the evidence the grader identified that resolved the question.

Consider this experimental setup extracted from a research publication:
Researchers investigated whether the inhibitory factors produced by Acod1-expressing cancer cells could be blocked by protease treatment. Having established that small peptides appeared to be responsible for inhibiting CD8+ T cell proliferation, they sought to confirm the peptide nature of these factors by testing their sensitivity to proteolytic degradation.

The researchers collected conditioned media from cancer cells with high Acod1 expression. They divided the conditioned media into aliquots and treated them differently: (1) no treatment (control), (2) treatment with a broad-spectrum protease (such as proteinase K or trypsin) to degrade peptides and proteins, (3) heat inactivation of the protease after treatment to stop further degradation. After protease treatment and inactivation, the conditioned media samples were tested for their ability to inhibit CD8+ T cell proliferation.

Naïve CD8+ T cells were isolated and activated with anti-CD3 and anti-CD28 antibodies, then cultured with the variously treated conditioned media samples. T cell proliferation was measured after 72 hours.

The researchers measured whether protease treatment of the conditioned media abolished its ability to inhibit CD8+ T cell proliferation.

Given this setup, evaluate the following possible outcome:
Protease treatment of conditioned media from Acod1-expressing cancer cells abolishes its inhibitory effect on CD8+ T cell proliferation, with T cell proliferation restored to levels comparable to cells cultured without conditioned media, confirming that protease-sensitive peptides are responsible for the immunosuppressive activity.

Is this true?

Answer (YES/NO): YES